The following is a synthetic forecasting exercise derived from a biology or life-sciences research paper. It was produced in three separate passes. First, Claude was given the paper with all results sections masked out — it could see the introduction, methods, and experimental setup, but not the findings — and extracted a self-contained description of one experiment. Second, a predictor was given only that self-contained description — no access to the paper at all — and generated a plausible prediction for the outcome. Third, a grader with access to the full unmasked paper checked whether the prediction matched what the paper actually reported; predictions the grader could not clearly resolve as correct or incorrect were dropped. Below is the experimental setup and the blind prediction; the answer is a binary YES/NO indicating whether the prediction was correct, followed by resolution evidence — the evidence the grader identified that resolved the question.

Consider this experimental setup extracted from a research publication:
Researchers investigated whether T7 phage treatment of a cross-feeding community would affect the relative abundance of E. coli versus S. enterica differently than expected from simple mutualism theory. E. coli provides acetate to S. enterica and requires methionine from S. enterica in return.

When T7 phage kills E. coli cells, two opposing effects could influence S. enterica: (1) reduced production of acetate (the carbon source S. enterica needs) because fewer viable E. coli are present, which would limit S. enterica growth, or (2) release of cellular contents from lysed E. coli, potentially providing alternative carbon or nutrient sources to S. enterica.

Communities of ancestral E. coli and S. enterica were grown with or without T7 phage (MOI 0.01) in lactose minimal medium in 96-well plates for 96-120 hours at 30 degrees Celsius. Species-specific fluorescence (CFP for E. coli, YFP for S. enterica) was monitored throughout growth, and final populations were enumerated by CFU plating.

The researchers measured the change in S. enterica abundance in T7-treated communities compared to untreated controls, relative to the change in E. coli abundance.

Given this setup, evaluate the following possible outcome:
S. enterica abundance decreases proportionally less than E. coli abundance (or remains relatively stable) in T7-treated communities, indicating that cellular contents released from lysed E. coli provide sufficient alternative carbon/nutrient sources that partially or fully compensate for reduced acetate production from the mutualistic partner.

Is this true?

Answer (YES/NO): NO